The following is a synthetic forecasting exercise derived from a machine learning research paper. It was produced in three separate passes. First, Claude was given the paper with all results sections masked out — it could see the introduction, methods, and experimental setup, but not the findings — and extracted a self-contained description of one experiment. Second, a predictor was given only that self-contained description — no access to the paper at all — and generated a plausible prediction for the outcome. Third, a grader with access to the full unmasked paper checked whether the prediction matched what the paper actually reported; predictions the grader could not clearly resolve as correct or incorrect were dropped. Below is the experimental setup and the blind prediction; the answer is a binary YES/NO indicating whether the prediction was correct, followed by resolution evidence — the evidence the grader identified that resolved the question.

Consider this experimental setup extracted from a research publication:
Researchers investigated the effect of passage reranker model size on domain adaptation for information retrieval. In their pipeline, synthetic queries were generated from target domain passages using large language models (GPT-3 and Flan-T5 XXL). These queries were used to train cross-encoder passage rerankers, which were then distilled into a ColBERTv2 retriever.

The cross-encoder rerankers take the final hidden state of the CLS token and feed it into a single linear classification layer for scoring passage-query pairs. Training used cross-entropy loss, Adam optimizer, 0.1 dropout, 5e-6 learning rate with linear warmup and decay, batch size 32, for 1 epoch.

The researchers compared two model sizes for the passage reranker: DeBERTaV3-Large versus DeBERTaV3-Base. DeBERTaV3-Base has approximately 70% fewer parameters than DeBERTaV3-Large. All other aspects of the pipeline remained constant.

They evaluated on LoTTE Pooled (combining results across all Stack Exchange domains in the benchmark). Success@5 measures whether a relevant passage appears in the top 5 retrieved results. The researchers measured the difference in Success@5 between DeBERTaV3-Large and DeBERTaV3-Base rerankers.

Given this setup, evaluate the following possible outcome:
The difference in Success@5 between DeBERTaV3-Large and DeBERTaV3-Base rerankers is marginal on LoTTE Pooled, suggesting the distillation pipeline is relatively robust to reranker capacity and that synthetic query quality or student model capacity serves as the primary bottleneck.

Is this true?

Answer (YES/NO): NO